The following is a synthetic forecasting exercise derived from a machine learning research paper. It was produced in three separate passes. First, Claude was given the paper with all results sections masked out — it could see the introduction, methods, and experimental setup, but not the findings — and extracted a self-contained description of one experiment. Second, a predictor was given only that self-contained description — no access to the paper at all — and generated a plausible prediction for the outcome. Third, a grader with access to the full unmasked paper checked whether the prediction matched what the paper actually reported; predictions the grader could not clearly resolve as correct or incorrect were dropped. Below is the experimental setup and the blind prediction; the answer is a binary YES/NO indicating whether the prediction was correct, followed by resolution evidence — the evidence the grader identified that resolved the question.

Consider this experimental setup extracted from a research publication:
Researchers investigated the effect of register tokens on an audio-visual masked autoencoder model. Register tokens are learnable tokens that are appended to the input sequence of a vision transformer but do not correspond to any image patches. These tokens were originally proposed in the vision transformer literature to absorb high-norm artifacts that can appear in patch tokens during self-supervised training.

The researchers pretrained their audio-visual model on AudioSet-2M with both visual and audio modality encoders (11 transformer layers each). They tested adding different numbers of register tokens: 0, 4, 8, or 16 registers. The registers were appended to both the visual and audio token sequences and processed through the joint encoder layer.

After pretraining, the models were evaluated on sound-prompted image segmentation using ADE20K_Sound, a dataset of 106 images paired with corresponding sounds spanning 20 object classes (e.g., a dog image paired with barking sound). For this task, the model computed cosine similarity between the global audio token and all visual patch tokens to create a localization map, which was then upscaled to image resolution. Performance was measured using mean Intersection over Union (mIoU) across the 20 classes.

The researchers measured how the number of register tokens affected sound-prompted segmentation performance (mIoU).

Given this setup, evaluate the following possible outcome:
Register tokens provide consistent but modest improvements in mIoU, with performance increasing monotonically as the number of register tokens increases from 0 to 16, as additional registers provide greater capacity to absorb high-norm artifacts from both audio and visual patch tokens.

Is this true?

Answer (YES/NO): YES